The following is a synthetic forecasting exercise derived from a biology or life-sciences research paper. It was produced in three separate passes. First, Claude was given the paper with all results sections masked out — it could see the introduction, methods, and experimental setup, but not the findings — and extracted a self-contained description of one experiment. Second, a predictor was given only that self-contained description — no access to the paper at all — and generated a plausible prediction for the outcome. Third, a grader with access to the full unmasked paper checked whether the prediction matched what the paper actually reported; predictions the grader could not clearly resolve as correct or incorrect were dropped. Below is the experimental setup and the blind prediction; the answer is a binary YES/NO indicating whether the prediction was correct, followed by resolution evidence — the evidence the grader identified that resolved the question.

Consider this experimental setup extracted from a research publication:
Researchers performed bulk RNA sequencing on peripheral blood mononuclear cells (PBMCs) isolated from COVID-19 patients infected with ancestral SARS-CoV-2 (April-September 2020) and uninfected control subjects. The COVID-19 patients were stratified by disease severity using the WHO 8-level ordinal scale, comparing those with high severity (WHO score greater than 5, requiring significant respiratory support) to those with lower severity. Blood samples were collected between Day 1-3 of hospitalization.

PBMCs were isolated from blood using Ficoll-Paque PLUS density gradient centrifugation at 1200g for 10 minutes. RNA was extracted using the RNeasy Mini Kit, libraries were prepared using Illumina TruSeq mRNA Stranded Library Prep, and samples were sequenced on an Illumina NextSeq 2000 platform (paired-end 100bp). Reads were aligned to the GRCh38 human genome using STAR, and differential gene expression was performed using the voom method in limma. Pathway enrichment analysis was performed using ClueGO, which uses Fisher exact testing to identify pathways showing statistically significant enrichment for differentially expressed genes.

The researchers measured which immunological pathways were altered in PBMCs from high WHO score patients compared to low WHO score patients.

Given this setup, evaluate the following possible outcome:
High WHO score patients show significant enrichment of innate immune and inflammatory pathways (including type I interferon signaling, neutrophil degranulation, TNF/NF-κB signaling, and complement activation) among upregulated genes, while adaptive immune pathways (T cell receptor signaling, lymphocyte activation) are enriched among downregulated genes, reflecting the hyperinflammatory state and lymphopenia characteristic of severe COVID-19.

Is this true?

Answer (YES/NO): NO